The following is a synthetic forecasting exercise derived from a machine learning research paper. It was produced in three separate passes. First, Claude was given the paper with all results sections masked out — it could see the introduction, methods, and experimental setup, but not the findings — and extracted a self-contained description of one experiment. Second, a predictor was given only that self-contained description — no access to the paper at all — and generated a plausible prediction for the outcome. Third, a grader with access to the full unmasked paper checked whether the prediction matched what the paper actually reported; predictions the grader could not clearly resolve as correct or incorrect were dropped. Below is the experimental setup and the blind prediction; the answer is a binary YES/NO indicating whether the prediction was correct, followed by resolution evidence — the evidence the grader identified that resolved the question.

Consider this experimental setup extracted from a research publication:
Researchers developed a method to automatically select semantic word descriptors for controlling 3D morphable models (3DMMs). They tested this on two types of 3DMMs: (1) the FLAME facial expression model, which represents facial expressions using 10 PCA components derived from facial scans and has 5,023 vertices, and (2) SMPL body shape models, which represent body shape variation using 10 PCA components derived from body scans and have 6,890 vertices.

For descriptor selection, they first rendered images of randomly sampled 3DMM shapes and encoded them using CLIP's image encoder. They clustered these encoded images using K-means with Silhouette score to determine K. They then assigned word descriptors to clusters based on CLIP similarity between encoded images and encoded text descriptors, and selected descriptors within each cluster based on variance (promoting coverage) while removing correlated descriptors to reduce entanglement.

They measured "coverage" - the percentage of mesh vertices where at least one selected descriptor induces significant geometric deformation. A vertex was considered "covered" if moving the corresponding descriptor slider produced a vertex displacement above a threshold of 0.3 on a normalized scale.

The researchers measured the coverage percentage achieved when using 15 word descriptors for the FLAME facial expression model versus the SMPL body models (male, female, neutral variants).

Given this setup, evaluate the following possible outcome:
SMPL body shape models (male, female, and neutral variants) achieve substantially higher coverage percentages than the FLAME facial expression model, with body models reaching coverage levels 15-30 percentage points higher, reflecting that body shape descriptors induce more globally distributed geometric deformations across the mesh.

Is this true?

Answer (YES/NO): NO